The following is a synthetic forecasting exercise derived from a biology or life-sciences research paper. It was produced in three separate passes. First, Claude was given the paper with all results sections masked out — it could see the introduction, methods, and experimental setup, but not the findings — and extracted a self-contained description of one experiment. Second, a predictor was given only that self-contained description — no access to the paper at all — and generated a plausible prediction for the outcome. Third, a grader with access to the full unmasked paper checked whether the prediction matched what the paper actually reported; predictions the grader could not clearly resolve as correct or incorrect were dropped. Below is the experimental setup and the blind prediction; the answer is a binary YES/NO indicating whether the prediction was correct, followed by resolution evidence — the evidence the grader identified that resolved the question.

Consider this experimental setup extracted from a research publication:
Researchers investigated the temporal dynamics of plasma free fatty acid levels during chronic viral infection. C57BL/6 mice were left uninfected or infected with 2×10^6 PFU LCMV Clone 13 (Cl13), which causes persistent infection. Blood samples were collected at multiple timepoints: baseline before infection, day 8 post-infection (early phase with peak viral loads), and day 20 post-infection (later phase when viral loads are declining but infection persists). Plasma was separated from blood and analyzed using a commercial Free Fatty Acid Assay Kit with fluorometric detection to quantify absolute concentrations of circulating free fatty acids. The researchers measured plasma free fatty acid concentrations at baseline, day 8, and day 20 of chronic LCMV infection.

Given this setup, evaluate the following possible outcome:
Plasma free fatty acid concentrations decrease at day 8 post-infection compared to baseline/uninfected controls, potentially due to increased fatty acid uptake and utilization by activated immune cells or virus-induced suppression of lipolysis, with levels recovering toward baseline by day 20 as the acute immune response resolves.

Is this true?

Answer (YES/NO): NO